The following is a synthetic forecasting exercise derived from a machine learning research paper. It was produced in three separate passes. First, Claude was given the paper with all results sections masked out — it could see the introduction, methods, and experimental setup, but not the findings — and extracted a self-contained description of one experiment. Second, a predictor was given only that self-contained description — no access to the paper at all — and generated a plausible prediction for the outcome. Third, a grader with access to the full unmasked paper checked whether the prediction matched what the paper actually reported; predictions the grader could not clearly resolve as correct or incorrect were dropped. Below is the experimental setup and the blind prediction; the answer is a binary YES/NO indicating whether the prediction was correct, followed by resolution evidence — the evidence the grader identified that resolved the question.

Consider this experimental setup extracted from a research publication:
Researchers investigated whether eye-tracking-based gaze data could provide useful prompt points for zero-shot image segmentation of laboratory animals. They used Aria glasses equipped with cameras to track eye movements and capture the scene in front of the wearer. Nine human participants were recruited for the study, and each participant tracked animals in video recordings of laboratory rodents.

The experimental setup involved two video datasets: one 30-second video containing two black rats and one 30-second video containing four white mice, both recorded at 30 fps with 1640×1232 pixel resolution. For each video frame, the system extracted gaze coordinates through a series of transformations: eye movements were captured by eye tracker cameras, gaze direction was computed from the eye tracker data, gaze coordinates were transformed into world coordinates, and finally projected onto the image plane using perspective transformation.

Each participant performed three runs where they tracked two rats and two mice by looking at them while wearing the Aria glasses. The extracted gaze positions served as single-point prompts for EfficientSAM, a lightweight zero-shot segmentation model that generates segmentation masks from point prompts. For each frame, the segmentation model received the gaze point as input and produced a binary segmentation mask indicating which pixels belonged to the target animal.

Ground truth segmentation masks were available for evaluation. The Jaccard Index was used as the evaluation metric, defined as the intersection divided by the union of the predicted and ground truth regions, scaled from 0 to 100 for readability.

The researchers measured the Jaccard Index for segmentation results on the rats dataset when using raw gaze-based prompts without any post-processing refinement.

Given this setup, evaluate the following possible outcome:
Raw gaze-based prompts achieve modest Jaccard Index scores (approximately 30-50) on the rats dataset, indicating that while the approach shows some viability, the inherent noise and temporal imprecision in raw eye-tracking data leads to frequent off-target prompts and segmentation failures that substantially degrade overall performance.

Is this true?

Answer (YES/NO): YES